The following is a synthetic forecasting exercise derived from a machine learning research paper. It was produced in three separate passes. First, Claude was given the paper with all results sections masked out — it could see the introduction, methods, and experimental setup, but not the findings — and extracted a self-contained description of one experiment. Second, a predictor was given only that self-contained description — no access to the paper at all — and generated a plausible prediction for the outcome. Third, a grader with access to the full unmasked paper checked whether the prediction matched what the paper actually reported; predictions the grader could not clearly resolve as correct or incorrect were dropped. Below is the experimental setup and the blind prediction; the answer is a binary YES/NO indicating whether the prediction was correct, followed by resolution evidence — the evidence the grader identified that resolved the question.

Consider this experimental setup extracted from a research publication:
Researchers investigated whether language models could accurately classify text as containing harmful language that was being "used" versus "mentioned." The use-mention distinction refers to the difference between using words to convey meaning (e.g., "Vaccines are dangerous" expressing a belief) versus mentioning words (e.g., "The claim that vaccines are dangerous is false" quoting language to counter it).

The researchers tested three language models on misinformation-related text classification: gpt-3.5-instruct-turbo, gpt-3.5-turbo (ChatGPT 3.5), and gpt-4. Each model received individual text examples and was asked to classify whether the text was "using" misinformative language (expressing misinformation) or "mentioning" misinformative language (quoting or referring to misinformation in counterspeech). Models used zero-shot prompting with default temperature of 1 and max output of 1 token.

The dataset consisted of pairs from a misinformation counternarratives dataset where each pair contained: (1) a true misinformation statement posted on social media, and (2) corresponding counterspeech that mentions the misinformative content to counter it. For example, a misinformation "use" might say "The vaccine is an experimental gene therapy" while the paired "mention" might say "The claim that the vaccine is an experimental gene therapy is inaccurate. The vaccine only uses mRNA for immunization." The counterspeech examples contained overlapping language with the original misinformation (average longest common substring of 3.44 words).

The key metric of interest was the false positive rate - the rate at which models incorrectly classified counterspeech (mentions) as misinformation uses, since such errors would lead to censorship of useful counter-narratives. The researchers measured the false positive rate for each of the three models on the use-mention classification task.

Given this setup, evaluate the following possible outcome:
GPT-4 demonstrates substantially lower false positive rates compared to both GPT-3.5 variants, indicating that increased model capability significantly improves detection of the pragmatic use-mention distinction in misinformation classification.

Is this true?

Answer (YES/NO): NO